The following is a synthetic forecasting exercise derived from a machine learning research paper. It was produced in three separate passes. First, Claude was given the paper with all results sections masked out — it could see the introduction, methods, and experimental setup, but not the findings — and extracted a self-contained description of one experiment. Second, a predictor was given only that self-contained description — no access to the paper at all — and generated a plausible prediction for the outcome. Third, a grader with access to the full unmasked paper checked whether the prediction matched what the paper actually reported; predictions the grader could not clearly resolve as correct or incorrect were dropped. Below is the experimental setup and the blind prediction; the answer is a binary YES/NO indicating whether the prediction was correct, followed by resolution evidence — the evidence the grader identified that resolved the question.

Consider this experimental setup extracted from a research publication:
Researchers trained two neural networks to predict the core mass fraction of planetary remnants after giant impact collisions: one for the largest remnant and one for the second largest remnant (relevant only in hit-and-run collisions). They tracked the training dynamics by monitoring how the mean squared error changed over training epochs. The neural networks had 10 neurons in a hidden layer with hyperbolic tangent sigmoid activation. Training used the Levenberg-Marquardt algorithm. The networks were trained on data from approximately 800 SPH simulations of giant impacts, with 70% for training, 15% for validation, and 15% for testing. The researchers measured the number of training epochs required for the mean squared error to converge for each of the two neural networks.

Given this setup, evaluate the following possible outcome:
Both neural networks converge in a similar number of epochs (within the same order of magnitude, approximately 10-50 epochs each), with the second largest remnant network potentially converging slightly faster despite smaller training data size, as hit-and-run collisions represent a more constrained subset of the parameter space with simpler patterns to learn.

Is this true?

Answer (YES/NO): NO